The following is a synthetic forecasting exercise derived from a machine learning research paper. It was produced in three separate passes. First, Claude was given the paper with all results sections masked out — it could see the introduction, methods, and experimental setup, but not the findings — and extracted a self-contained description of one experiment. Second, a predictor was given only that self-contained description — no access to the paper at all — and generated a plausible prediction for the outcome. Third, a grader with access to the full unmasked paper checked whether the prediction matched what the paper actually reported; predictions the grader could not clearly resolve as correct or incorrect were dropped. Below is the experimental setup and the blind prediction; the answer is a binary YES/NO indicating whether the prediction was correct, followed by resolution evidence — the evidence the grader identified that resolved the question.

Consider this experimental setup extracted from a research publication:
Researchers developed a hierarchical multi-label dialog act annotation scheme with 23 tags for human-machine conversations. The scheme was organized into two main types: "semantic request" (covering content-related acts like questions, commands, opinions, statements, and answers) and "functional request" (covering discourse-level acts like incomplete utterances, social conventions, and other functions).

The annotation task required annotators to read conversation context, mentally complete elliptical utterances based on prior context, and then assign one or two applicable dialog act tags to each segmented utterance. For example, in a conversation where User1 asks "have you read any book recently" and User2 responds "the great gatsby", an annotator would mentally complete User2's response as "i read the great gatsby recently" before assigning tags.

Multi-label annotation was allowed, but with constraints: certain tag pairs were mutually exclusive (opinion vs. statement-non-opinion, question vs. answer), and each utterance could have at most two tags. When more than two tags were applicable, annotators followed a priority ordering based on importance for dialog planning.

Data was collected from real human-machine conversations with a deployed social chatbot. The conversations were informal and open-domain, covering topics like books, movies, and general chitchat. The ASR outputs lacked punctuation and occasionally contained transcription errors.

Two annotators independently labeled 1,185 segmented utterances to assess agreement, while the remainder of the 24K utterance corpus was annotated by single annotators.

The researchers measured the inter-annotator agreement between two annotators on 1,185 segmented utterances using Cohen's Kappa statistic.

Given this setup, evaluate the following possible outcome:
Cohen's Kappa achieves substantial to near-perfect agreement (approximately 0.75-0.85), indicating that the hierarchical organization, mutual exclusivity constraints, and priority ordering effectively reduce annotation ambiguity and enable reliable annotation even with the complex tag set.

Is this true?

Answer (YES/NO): NO